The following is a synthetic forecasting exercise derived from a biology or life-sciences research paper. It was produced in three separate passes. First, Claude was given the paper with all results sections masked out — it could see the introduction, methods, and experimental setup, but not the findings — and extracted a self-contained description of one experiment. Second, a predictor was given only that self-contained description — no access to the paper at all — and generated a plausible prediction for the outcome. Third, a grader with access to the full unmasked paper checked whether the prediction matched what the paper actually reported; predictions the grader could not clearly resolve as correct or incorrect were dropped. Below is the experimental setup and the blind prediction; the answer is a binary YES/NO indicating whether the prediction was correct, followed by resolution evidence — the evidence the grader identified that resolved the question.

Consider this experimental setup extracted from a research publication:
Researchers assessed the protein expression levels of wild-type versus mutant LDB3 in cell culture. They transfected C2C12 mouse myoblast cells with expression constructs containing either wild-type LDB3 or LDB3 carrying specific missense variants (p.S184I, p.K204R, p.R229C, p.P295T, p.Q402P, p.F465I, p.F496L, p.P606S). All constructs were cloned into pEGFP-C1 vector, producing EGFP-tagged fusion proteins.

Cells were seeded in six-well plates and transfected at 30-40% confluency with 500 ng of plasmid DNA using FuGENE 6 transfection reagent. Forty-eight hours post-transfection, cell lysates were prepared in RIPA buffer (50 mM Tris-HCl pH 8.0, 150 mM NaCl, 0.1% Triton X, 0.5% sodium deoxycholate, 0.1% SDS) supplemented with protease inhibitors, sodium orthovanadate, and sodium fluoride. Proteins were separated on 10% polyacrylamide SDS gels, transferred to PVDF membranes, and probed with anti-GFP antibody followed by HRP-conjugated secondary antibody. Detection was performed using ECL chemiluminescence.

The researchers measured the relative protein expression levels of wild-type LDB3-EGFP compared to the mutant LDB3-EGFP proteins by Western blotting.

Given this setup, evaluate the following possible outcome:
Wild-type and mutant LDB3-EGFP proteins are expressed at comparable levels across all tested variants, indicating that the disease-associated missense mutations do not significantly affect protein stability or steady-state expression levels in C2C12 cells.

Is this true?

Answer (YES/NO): NO